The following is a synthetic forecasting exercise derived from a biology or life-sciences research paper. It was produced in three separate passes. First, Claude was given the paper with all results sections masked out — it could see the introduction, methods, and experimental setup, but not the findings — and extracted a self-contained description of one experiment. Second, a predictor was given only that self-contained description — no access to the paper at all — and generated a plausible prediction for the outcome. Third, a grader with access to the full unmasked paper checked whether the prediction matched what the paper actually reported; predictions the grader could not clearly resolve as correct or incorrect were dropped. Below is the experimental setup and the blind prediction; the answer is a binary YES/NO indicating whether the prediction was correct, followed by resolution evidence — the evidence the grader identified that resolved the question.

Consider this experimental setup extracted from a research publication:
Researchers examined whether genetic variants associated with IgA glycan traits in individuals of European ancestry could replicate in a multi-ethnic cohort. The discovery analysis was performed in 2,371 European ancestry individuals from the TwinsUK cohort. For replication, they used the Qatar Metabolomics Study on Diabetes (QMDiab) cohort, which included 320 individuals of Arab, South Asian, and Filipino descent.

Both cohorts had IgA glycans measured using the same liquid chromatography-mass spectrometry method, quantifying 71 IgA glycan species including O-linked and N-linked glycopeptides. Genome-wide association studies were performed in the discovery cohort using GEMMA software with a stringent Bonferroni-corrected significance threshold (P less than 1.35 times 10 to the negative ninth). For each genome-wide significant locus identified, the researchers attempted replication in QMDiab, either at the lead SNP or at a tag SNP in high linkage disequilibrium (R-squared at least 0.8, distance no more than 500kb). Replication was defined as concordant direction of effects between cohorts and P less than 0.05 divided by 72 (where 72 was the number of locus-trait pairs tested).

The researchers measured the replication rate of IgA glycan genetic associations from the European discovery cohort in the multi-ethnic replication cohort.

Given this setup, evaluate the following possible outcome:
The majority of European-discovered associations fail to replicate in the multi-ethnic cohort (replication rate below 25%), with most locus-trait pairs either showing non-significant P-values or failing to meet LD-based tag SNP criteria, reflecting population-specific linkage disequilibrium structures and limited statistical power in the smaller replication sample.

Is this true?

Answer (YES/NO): NO